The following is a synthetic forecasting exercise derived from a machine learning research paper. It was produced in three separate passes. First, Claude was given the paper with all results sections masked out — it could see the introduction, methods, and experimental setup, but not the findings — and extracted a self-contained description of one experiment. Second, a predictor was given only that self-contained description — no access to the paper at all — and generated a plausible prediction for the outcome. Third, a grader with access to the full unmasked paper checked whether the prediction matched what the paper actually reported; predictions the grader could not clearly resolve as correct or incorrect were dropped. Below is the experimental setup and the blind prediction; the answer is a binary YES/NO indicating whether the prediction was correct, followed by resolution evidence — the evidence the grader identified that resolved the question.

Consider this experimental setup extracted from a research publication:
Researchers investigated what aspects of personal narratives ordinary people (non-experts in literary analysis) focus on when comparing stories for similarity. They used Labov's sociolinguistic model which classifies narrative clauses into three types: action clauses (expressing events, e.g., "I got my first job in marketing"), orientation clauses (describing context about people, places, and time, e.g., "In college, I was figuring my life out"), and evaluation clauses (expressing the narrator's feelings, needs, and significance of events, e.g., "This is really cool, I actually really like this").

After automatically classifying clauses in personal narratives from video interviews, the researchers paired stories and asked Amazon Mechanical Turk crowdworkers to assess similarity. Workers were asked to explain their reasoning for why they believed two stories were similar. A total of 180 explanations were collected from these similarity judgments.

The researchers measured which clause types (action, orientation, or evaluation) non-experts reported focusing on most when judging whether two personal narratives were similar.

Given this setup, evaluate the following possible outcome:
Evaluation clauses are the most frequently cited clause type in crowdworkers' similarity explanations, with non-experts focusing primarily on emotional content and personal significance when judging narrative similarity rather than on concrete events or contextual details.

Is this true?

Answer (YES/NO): NO